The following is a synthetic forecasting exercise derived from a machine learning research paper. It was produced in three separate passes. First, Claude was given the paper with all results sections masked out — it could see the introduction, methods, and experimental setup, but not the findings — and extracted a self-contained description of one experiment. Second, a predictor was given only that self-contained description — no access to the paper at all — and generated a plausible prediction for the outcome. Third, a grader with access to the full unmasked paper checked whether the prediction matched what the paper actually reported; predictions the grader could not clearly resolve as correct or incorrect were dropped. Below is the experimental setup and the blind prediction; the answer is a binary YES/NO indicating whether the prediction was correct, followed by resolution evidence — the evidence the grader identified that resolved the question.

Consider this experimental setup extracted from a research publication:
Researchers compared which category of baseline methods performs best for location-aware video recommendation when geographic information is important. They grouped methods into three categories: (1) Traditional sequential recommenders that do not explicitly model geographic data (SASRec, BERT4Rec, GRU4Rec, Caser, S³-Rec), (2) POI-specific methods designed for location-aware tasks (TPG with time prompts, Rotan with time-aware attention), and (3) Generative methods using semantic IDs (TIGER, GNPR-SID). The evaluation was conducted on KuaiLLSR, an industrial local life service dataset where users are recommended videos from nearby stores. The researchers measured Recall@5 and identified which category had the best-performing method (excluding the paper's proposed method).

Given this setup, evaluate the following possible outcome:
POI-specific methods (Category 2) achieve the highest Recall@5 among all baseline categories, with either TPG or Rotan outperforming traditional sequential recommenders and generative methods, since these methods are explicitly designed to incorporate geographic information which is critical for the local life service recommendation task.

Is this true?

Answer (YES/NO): NO